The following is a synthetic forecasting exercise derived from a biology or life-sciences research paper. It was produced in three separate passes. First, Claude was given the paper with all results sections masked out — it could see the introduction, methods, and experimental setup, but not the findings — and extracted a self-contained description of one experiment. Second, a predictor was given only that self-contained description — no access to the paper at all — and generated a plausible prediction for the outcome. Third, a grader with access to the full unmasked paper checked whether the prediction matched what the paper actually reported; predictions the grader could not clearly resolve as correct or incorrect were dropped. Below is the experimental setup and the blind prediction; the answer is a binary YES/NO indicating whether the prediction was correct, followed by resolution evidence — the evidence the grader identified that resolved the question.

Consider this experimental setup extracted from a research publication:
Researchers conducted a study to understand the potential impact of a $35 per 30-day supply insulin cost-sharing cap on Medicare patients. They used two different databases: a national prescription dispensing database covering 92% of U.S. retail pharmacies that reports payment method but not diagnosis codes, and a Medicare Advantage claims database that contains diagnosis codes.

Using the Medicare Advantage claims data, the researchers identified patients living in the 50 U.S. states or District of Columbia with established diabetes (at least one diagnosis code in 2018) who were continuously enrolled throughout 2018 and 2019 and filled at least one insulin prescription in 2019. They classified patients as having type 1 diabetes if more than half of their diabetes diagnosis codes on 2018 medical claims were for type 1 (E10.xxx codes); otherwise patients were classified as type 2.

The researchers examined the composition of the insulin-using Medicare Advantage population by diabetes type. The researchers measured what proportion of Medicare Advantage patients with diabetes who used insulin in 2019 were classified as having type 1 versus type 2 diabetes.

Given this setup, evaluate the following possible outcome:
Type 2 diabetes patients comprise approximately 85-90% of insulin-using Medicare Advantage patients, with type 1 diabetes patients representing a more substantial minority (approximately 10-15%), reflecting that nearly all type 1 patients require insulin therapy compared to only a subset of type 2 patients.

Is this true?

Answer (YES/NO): NO